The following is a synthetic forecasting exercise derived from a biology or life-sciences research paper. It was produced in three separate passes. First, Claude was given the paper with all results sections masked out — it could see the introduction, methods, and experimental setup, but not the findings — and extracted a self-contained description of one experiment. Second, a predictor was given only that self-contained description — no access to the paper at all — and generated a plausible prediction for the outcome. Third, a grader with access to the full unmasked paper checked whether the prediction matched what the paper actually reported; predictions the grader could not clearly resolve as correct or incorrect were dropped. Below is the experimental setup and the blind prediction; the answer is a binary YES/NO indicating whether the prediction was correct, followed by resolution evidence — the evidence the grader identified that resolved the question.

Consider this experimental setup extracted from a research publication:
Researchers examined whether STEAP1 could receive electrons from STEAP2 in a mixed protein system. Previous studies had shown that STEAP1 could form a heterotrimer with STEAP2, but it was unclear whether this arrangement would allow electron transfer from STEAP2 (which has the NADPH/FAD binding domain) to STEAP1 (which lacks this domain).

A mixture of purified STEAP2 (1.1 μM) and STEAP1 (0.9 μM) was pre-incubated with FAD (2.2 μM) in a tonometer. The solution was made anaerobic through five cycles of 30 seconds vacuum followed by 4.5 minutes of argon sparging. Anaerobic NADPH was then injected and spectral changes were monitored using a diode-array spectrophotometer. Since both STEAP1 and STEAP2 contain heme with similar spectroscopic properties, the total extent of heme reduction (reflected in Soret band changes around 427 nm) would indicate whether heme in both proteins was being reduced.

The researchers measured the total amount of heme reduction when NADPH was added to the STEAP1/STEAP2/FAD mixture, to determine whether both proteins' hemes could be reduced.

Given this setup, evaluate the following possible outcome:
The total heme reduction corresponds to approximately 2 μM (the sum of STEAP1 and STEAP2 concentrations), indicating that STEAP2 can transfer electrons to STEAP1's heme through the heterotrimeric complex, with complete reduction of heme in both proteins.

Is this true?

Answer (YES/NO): YES